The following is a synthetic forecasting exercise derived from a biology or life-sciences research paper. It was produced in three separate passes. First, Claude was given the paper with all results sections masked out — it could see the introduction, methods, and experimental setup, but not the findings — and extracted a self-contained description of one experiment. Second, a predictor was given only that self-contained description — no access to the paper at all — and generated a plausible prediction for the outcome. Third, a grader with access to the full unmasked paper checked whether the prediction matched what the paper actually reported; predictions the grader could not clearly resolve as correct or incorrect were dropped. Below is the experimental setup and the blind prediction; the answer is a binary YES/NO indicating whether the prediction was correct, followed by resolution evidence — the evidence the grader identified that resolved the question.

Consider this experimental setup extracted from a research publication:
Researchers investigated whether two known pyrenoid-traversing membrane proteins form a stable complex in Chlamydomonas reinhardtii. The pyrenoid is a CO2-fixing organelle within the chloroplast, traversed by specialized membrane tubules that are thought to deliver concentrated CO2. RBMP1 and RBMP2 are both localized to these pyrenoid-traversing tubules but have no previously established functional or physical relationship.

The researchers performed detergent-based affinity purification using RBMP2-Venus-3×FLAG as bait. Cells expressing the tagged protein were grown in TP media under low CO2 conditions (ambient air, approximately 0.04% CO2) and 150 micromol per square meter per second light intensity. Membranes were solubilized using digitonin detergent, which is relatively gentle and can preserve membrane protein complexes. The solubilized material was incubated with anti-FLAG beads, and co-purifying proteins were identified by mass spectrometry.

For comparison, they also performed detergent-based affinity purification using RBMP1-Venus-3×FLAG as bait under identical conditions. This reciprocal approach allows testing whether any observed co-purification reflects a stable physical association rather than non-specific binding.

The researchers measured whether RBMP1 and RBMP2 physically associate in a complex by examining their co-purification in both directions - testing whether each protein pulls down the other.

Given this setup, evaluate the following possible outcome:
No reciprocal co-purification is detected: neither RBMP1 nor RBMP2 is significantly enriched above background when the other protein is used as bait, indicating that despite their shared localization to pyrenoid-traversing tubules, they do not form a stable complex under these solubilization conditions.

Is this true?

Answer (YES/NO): YES